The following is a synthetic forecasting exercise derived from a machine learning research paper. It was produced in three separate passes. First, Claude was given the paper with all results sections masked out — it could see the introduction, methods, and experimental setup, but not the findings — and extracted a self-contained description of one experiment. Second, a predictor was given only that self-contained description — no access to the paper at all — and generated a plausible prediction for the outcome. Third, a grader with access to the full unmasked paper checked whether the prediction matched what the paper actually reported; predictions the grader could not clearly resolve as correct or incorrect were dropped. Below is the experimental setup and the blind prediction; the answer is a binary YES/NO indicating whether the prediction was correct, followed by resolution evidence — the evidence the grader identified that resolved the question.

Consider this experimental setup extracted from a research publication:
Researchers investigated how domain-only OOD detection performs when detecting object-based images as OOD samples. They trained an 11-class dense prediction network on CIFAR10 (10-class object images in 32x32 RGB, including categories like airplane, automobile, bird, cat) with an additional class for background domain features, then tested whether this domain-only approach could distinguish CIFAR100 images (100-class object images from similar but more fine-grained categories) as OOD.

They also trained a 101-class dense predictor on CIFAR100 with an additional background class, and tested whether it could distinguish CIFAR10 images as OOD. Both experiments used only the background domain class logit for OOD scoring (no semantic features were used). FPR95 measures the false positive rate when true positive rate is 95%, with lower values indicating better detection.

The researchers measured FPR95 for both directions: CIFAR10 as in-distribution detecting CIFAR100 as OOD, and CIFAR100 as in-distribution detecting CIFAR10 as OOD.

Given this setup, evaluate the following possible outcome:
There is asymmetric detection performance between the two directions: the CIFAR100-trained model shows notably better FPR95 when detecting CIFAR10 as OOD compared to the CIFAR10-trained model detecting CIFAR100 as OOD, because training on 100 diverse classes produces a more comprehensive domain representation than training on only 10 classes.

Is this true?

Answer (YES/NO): NO